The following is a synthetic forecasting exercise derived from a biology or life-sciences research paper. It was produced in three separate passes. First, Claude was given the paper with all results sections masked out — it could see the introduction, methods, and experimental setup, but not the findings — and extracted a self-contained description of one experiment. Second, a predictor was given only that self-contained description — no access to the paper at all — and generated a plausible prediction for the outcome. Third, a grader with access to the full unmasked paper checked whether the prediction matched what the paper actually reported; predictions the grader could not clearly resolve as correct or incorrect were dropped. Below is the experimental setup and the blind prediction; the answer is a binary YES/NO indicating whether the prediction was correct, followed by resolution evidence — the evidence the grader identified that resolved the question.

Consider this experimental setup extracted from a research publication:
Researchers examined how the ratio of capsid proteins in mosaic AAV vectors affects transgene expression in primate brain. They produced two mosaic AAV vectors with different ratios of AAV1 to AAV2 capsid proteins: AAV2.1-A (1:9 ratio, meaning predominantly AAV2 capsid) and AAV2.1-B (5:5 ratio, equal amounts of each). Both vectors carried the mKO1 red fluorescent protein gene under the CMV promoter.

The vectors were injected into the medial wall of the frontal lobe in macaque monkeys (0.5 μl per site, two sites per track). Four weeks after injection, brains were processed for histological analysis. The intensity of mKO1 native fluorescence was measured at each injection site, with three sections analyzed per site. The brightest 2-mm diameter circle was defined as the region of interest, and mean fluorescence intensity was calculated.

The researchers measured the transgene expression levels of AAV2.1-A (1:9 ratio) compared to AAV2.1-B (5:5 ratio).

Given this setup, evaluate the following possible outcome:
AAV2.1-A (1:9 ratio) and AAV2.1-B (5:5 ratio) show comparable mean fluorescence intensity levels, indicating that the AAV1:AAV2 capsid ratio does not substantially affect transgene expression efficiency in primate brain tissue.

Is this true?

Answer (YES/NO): NO